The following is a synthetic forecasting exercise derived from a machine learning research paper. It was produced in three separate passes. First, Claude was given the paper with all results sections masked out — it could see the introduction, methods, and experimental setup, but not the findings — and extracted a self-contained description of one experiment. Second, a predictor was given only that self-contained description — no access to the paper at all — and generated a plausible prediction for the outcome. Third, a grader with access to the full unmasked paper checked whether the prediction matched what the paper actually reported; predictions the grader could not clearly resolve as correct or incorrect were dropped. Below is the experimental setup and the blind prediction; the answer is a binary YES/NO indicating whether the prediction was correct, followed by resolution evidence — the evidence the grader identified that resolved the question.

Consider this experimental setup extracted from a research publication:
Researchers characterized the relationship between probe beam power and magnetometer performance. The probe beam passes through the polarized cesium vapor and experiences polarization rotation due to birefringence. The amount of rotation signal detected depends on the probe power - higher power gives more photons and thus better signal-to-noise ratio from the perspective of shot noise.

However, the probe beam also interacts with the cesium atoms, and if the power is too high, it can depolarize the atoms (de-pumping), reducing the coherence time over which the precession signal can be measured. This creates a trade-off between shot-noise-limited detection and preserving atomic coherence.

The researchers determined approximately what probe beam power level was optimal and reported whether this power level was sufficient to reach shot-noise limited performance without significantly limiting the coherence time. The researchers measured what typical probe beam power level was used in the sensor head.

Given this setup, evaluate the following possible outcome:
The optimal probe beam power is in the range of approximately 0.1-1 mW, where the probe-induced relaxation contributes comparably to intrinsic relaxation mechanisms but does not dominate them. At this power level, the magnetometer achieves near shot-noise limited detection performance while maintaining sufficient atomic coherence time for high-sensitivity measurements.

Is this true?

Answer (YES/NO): NO